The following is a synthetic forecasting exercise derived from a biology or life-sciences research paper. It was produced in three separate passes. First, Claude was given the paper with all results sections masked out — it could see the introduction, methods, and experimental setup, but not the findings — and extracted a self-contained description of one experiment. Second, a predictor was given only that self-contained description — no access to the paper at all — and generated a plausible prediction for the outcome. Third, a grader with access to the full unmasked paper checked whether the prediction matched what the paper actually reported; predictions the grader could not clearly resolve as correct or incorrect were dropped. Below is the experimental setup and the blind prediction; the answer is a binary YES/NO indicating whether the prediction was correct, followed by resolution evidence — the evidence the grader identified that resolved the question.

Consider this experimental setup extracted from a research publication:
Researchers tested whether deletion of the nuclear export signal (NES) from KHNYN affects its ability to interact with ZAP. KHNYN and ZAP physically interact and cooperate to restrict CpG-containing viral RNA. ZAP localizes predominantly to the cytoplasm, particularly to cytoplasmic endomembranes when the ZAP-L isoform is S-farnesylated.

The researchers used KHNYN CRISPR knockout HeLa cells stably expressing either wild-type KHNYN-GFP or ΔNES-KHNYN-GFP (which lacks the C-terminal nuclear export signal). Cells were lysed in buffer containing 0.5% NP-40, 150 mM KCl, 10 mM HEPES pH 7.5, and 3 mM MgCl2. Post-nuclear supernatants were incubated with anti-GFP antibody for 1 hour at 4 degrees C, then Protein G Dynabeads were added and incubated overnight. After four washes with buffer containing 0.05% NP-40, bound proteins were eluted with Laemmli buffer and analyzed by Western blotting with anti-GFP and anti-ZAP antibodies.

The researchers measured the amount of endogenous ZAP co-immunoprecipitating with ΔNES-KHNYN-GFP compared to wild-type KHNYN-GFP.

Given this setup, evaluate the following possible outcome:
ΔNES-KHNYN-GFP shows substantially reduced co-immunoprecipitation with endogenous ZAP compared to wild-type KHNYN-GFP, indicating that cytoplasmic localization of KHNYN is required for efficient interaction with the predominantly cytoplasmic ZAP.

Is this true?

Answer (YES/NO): YES